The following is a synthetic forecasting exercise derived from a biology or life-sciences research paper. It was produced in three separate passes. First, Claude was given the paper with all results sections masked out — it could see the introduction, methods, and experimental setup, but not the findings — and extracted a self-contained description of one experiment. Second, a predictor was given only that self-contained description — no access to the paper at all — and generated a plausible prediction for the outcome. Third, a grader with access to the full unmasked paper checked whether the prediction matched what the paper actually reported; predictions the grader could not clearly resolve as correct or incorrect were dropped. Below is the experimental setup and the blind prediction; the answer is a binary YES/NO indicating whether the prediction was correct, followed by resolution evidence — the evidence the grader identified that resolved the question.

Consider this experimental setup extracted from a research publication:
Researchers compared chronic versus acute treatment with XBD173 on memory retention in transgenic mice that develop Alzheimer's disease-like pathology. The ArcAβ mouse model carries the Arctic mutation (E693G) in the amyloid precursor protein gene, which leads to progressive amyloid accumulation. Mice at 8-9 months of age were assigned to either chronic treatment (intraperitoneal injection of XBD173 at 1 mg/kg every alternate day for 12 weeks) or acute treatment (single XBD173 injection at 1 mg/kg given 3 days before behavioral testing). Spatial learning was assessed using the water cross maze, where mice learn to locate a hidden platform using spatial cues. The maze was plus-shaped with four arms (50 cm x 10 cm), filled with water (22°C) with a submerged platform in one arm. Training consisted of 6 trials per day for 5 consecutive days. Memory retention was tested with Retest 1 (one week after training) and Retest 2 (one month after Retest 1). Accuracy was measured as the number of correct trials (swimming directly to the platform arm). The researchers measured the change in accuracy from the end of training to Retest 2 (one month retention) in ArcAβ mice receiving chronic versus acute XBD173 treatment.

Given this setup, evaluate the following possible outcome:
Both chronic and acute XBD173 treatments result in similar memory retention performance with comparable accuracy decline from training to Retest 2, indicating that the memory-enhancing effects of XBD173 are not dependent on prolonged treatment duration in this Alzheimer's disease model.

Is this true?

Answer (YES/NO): NO